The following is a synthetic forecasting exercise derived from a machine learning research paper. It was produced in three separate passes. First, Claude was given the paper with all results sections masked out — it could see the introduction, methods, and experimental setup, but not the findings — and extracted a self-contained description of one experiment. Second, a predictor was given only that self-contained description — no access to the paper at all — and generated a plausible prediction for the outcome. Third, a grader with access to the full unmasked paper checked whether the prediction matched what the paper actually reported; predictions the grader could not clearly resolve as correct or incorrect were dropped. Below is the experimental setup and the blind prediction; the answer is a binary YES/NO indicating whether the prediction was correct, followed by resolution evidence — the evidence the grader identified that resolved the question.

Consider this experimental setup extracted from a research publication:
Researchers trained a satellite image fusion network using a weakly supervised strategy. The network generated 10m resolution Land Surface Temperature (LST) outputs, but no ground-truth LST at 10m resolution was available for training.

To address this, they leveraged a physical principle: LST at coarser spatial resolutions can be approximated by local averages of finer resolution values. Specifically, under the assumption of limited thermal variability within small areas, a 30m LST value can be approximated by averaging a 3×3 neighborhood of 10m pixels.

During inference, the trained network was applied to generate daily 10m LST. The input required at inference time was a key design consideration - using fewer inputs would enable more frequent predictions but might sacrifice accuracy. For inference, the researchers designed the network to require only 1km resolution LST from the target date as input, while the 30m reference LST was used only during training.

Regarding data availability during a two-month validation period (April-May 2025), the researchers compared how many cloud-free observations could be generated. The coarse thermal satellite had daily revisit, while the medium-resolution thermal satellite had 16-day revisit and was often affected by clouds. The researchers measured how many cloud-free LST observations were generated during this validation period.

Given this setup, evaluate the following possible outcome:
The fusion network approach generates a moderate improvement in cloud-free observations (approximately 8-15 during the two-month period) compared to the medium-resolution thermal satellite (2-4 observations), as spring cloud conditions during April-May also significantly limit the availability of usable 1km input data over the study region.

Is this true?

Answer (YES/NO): NO